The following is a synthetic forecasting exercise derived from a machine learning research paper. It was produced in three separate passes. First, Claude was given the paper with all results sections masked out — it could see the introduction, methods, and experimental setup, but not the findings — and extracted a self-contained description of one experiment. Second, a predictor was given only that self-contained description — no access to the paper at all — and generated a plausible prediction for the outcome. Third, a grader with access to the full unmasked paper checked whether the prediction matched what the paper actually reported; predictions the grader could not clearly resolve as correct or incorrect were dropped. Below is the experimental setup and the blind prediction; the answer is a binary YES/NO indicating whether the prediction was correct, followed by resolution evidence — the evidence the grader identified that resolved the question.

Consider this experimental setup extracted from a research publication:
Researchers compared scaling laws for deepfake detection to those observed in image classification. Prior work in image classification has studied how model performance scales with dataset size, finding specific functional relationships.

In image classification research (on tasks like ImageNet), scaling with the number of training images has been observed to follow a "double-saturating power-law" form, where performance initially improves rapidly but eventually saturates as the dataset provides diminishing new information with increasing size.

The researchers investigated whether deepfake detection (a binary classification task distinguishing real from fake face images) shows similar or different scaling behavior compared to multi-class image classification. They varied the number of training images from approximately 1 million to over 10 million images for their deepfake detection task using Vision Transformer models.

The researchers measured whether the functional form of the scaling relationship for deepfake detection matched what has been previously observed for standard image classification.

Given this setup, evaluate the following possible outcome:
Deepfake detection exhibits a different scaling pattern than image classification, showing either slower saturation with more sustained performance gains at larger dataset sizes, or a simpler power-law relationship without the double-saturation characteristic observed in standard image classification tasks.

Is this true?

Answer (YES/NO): NO